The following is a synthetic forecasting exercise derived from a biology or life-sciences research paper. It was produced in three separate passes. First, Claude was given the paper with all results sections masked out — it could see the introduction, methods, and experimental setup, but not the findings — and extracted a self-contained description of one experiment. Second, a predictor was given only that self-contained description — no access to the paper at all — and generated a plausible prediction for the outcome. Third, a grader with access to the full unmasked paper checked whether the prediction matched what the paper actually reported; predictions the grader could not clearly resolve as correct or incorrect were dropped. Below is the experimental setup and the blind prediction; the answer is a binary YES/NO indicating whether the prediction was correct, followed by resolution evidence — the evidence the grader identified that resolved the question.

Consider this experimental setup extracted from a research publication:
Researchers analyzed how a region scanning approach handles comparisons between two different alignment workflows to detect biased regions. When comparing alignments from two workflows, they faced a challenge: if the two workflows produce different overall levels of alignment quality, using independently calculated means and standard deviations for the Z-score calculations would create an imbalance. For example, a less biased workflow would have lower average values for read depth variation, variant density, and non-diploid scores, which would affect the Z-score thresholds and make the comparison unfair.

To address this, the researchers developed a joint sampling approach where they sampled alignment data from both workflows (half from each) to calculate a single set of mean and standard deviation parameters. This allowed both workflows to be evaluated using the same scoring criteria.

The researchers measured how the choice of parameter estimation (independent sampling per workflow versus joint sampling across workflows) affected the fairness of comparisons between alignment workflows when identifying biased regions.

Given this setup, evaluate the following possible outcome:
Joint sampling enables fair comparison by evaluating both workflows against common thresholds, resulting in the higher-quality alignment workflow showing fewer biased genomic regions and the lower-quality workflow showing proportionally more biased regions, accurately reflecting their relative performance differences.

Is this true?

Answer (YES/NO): YES